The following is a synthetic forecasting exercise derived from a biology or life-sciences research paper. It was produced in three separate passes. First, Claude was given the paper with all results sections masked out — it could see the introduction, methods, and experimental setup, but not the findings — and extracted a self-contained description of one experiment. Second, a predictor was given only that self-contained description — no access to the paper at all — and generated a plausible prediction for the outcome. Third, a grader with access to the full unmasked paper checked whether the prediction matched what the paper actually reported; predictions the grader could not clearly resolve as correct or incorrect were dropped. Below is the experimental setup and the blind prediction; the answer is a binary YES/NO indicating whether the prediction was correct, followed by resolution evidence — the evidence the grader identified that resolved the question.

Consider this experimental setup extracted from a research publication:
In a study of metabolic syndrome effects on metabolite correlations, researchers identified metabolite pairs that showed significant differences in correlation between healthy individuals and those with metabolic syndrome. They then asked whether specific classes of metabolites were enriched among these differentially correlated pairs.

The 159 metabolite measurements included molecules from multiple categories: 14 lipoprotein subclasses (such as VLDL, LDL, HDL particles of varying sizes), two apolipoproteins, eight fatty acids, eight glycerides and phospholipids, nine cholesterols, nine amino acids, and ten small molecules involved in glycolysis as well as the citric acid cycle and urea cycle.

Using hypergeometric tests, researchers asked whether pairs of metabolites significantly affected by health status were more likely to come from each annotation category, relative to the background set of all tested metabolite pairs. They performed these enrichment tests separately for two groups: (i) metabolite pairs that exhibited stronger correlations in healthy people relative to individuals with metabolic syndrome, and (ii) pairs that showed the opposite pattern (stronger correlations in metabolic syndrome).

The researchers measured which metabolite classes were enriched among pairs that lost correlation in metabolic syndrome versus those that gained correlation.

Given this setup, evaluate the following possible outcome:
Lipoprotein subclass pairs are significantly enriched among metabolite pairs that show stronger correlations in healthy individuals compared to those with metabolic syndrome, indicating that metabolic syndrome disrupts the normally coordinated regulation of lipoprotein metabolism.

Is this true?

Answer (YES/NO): NO